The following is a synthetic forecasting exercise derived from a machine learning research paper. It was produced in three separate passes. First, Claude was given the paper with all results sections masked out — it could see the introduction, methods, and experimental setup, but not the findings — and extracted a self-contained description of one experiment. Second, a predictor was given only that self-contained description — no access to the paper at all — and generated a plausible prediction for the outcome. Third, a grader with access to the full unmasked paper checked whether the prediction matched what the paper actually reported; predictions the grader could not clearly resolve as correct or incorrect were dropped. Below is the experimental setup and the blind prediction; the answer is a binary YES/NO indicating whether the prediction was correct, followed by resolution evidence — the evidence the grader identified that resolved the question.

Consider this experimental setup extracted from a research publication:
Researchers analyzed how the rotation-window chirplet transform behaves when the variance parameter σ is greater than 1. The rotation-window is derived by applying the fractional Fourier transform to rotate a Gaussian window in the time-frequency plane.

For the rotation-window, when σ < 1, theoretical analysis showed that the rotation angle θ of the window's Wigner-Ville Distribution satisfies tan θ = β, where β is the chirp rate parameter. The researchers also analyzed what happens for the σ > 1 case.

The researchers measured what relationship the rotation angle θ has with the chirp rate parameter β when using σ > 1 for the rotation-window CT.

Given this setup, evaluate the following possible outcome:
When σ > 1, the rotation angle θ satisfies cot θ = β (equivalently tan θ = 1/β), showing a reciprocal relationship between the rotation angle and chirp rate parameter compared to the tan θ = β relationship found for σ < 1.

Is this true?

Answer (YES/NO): NO